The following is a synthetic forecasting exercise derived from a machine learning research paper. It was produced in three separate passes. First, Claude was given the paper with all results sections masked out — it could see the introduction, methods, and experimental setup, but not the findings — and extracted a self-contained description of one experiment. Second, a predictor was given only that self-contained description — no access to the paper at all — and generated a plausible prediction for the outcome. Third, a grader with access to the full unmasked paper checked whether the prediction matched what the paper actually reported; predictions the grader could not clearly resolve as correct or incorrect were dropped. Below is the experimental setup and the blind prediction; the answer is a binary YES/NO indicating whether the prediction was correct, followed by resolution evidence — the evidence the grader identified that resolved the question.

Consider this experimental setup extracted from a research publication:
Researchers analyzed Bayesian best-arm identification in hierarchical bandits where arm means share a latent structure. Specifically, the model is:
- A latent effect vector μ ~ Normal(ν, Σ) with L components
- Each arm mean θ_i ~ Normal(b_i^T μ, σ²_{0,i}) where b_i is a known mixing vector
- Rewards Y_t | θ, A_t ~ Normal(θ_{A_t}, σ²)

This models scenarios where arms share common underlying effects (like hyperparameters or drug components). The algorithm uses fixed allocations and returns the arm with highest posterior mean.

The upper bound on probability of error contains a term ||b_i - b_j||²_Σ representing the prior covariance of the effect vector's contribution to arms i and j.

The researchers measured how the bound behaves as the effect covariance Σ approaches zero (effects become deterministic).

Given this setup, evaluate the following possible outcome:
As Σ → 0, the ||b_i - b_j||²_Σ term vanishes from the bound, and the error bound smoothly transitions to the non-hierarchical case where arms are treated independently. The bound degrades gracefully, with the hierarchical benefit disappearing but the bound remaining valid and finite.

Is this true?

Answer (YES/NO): YES